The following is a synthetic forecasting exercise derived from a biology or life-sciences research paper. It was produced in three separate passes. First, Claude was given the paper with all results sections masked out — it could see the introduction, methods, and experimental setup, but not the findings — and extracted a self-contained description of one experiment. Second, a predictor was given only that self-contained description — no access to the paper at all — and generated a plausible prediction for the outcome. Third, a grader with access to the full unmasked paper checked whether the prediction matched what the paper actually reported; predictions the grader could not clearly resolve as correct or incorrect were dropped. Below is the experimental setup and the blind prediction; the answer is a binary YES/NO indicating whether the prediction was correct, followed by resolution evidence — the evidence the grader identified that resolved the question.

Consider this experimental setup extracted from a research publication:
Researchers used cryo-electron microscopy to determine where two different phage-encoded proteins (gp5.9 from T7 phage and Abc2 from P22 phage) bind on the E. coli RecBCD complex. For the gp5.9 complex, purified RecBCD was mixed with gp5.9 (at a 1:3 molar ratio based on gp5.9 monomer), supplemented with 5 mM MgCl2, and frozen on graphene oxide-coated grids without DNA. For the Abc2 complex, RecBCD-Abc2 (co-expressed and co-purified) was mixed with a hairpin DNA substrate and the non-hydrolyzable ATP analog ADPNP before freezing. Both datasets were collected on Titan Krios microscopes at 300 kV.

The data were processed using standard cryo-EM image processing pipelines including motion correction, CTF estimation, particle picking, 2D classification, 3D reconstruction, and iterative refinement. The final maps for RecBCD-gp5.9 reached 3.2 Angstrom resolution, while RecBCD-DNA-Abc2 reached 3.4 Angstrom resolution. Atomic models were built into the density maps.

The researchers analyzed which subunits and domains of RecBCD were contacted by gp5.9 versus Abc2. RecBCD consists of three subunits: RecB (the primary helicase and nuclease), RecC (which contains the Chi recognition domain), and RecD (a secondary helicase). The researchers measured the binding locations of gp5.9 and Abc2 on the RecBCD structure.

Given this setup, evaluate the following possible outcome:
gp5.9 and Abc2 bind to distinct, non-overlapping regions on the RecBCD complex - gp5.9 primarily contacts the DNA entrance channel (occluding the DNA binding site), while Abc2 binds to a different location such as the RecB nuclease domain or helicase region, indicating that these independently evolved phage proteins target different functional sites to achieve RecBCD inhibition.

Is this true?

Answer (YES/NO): NO